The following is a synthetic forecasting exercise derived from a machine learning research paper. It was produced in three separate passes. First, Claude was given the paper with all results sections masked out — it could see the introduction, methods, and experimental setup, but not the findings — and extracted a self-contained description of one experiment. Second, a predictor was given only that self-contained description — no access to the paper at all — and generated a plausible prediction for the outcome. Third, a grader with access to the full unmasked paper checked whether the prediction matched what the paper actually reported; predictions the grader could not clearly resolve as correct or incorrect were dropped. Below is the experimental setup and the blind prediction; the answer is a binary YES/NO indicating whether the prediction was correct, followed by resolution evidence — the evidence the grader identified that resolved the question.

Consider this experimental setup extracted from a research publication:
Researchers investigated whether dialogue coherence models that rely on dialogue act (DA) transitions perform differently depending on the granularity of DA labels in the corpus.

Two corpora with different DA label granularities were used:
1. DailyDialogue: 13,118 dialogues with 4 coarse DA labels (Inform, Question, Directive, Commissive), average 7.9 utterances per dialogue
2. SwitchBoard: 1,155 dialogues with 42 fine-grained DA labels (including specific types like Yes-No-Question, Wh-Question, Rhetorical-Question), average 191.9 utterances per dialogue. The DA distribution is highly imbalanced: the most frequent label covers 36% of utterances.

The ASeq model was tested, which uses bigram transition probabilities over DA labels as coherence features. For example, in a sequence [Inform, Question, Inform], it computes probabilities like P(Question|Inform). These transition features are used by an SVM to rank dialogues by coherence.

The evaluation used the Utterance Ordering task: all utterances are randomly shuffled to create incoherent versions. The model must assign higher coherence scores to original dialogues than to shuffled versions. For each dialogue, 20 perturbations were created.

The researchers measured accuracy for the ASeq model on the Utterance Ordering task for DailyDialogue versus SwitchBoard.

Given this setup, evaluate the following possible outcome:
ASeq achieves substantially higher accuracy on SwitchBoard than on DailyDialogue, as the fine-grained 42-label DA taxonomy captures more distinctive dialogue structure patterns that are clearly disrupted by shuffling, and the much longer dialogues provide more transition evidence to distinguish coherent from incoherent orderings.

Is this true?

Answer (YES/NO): YES